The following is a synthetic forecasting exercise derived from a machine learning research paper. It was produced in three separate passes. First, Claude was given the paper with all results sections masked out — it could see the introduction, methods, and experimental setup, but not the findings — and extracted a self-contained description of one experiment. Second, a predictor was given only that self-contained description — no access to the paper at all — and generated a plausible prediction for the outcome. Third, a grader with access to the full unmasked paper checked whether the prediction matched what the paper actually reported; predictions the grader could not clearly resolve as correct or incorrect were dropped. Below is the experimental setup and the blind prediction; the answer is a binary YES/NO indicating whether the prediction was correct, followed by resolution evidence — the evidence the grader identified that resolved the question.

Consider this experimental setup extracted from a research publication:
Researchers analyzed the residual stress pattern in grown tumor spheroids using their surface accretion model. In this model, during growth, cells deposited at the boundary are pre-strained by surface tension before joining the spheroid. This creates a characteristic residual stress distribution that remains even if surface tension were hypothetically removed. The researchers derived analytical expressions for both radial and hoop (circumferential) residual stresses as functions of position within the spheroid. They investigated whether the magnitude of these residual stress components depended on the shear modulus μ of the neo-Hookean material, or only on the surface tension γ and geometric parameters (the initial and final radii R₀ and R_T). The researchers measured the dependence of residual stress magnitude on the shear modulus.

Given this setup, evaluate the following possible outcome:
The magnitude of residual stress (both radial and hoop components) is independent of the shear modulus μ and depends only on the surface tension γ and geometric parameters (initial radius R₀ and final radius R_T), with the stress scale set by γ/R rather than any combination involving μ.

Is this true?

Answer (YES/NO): YES